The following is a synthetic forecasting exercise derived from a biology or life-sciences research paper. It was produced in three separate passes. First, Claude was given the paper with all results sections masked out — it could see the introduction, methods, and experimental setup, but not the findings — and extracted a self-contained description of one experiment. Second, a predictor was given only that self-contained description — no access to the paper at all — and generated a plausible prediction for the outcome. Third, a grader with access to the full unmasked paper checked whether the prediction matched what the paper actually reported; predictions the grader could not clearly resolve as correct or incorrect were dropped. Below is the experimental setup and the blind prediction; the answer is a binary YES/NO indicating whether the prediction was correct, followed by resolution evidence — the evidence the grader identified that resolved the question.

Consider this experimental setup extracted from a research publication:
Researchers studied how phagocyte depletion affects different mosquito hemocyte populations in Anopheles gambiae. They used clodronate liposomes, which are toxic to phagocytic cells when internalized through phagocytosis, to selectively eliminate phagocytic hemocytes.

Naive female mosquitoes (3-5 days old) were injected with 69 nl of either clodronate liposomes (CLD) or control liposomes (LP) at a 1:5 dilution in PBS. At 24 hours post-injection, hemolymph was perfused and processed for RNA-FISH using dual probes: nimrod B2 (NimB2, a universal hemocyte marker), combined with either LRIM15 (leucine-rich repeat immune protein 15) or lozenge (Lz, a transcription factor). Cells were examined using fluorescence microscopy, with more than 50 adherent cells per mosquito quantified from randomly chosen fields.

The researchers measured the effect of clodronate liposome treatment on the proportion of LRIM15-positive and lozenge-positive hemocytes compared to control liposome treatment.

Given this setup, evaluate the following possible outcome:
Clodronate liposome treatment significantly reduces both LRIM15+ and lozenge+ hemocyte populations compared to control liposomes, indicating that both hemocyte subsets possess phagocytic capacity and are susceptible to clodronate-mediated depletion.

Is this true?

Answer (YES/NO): YES